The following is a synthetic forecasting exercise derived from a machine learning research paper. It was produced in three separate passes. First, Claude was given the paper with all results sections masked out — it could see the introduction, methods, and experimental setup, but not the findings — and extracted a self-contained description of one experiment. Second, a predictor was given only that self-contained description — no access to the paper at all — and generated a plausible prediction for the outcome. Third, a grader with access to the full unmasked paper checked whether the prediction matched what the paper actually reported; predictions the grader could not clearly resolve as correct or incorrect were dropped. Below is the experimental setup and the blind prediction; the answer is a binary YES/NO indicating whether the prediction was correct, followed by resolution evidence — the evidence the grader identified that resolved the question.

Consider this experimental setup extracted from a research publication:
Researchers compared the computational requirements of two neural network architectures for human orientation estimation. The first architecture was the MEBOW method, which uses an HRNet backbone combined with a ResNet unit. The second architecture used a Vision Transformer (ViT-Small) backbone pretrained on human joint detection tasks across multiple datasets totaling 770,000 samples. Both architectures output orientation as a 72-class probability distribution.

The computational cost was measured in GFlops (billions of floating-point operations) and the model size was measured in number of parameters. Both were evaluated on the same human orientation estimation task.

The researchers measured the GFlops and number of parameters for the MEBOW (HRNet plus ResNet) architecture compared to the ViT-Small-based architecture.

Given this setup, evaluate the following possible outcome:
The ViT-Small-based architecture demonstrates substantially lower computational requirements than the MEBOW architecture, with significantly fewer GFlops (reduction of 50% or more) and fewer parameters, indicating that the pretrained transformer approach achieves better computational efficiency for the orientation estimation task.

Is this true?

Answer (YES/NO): NO